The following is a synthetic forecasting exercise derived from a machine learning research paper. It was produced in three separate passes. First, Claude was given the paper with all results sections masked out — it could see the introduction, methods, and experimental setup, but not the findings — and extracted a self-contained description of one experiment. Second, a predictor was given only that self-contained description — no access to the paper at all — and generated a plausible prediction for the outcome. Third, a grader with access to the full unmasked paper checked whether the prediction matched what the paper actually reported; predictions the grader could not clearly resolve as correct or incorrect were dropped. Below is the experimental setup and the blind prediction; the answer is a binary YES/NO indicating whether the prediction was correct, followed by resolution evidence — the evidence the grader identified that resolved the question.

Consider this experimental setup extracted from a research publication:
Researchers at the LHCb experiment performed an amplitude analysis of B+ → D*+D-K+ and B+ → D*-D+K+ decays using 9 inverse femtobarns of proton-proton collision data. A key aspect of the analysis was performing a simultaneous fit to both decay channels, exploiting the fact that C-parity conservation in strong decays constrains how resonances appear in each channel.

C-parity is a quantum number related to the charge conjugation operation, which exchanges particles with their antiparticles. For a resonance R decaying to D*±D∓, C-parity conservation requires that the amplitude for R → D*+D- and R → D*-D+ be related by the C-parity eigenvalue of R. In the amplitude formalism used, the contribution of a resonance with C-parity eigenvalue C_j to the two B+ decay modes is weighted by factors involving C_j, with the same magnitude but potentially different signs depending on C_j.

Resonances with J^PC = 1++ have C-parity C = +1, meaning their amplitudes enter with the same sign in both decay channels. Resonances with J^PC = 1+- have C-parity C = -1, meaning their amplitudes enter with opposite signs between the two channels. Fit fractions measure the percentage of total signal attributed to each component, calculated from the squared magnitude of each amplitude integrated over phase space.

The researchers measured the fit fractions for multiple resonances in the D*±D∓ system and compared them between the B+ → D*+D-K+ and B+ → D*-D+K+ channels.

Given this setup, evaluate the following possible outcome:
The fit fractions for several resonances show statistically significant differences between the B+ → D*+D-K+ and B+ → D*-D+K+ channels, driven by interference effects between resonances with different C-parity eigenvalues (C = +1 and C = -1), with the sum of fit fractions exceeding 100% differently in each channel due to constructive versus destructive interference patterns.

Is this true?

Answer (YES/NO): NO